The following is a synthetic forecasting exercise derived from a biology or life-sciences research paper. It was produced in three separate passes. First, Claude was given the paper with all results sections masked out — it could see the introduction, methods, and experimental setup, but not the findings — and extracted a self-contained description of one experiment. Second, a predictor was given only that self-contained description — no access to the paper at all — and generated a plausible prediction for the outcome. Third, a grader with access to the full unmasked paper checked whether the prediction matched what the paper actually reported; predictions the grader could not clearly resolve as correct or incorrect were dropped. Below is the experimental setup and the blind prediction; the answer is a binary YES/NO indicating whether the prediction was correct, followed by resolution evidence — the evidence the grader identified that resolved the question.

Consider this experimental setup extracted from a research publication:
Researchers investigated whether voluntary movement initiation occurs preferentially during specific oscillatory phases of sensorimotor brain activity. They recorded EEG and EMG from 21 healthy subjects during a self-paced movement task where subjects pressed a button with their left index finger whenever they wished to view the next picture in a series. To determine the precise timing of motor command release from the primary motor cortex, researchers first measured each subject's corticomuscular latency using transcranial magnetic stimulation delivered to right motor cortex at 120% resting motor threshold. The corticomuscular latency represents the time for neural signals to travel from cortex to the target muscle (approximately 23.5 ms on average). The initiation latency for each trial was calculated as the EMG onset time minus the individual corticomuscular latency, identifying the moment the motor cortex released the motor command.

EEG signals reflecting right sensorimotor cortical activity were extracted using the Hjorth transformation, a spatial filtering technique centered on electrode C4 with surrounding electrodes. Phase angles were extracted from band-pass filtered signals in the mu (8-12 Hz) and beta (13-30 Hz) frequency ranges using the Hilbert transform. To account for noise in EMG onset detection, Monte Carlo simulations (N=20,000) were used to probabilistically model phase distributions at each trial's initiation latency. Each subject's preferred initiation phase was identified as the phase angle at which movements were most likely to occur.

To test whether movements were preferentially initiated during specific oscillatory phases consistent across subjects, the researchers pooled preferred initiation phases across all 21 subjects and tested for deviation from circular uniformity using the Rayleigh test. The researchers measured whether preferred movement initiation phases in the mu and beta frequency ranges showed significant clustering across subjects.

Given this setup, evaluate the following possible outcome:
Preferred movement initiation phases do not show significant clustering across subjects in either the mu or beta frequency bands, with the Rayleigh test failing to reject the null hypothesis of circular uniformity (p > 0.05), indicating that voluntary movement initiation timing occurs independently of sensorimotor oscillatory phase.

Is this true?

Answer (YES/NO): YES